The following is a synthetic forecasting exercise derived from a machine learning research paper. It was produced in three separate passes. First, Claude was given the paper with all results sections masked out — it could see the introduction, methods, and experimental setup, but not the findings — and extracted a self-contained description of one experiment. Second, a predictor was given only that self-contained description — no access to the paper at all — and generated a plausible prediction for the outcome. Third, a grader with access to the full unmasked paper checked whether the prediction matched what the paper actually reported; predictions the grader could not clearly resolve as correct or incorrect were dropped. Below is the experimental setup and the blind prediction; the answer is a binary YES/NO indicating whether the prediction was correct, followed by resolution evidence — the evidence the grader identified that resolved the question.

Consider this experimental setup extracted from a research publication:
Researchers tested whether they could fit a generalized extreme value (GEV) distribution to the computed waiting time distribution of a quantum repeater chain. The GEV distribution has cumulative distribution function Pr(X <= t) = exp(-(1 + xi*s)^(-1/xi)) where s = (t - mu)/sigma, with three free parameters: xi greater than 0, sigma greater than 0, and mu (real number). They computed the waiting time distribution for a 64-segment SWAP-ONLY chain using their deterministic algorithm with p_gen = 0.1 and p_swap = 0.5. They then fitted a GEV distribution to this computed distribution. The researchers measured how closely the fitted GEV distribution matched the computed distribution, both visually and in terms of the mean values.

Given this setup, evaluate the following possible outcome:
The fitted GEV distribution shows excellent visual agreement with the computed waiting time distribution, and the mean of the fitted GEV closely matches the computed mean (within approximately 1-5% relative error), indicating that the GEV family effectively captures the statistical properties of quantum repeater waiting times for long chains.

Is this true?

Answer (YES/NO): NO